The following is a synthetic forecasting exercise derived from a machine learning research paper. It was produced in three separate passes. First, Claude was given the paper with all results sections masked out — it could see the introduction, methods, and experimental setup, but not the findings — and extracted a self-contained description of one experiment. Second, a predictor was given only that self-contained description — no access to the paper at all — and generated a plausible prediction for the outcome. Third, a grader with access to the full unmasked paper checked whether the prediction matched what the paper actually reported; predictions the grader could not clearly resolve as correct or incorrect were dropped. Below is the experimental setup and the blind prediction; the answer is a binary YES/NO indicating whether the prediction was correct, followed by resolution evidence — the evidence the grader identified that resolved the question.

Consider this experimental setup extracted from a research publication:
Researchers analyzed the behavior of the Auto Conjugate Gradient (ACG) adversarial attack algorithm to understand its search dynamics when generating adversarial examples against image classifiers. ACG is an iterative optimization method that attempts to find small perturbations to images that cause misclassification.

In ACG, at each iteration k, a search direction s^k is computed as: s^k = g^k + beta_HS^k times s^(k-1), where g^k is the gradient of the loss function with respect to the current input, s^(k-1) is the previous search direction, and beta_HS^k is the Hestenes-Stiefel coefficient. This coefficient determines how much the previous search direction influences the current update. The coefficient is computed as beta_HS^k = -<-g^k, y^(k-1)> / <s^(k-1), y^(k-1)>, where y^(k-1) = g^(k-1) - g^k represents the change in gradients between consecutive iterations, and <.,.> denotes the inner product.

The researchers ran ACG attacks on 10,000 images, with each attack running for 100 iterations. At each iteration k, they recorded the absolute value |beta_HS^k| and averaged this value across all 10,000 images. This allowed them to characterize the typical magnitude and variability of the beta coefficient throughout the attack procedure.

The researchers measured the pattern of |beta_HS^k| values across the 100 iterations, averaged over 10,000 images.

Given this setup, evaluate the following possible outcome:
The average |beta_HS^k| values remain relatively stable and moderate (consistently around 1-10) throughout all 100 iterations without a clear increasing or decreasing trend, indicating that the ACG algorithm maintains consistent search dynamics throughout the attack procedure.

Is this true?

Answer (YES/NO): NO